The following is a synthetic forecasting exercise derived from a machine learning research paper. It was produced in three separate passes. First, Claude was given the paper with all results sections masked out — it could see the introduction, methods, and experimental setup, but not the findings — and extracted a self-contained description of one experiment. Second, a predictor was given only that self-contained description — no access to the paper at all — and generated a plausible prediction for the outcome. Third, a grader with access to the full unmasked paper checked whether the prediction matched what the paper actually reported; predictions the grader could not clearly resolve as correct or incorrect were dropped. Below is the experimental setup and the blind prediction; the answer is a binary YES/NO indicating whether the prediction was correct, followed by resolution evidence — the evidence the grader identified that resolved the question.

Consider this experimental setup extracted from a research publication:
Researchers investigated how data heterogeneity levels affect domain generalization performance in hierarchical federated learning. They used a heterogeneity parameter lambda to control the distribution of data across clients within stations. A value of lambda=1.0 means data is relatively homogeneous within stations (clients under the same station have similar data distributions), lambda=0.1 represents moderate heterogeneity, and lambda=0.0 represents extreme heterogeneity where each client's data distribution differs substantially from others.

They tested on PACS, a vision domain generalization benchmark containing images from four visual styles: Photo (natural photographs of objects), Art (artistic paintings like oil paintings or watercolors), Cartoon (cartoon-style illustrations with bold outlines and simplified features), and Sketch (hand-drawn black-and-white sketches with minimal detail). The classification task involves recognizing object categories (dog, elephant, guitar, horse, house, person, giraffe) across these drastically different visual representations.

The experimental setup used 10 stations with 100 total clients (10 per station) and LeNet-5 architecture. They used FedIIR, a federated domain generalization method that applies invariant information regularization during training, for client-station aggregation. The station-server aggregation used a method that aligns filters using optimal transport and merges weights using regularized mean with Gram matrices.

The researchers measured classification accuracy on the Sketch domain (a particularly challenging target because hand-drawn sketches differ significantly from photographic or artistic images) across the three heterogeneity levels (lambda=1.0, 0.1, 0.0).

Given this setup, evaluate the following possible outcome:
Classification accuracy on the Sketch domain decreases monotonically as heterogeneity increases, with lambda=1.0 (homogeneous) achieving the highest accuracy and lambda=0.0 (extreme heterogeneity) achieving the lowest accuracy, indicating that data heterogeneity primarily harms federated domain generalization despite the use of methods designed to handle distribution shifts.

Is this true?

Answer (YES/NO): YES